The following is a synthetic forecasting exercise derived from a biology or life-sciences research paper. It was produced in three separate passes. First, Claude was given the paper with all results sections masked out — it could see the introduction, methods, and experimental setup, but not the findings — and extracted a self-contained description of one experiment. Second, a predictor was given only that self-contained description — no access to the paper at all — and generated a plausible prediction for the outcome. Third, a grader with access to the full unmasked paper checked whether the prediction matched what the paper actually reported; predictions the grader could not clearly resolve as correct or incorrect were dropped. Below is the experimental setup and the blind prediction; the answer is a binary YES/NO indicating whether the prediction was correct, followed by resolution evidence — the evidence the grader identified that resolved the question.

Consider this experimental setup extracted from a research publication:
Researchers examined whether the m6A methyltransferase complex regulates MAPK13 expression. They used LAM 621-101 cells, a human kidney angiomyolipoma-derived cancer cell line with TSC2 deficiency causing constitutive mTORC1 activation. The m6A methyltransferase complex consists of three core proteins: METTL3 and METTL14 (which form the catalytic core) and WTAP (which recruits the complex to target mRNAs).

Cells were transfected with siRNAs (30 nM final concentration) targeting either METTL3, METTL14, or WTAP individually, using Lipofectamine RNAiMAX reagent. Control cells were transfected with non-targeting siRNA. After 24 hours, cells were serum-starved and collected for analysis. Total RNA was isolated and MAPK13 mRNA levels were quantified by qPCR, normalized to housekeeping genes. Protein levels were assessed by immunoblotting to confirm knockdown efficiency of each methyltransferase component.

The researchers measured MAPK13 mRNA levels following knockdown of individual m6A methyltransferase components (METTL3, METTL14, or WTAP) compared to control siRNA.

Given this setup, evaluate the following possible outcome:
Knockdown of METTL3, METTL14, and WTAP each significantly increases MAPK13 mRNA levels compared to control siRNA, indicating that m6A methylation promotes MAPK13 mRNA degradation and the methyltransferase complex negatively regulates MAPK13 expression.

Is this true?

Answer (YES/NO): YES